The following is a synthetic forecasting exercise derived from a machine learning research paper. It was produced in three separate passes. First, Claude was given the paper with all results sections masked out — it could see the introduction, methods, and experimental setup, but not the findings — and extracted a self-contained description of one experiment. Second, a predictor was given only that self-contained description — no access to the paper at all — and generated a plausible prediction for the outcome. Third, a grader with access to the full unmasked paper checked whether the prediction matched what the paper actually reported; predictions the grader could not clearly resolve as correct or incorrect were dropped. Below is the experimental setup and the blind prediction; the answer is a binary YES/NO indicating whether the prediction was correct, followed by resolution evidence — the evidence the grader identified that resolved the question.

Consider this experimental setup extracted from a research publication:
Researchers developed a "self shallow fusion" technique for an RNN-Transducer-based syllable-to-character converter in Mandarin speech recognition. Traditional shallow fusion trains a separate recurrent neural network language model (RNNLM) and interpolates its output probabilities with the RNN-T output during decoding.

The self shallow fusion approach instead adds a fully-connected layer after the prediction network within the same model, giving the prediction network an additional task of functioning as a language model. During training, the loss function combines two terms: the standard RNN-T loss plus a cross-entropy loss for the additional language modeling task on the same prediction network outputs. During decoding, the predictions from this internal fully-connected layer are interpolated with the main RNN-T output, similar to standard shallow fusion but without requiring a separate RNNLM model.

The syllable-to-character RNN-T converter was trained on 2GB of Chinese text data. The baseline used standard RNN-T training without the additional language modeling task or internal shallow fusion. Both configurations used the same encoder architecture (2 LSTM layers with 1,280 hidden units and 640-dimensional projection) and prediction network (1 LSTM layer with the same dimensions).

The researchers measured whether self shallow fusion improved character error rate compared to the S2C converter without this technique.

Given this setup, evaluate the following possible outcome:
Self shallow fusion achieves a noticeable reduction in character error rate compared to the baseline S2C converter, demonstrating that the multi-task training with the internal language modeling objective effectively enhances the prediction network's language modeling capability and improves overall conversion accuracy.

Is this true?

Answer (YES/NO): YES